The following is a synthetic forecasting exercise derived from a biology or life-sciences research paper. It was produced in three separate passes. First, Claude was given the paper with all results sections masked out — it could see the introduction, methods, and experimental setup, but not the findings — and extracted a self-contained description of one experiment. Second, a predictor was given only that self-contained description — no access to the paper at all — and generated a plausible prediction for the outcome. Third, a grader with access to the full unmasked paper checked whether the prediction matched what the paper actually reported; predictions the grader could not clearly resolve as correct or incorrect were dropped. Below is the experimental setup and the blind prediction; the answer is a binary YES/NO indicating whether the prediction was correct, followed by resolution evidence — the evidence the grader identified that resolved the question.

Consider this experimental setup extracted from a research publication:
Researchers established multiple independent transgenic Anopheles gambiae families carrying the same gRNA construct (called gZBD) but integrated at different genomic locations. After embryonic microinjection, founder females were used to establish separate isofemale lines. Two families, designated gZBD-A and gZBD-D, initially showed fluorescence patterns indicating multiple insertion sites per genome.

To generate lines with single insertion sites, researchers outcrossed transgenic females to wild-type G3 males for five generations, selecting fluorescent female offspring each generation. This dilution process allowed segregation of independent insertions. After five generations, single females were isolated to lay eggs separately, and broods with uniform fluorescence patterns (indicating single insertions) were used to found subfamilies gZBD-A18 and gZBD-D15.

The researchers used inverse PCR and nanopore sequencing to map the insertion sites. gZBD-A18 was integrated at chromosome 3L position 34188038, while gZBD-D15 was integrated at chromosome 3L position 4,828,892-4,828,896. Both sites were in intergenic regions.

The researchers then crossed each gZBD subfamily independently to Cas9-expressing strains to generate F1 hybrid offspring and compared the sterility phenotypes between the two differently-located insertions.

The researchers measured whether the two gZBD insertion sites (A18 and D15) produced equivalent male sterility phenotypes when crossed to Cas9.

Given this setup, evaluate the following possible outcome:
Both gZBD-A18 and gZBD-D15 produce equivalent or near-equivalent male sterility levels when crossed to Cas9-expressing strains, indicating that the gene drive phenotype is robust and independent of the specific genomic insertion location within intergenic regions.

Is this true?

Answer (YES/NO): NO